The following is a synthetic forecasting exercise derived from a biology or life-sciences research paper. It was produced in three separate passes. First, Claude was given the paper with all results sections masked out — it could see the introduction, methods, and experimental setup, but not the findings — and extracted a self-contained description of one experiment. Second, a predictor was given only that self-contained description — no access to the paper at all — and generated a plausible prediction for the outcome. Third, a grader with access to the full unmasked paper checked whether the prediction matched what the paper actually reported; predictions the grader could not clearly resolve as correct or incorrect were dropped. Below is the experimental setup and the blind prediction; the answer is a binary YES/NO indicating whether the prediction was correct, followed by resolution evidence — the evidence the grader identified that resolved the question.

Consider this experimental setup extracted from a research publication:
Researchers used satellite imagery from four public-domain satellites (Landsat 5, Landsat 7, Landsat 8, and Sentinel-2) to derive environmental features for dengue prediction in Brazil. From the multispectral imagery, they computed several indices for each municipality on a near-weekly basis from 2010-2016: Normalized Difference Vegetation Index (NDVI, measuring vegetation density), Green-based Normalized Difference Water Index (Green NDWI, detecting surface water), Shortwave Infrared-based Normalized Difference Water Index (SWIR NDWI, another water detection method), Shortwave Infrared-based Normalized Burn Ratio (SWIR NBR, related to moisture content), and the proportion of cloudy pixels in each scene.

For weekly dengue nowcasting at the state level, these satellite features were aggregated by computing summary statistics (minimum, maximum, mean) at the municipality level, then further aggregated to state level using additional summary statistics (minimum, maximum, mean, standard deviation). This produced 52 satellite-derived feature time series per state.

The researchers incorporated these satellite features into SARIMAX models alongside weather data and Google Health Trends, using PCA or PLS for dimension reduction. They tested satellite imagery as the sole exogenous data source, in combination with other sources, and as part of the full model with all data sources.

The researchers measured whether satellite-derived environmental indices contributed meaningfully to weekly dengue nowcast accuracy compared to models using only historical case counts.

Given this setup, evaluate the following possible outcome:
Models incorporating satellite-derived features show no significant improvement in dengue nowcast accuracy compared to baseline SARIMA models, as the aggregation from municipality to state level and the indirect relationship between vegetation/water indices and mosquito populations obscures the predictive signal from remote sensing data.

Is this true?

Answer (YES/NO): NO